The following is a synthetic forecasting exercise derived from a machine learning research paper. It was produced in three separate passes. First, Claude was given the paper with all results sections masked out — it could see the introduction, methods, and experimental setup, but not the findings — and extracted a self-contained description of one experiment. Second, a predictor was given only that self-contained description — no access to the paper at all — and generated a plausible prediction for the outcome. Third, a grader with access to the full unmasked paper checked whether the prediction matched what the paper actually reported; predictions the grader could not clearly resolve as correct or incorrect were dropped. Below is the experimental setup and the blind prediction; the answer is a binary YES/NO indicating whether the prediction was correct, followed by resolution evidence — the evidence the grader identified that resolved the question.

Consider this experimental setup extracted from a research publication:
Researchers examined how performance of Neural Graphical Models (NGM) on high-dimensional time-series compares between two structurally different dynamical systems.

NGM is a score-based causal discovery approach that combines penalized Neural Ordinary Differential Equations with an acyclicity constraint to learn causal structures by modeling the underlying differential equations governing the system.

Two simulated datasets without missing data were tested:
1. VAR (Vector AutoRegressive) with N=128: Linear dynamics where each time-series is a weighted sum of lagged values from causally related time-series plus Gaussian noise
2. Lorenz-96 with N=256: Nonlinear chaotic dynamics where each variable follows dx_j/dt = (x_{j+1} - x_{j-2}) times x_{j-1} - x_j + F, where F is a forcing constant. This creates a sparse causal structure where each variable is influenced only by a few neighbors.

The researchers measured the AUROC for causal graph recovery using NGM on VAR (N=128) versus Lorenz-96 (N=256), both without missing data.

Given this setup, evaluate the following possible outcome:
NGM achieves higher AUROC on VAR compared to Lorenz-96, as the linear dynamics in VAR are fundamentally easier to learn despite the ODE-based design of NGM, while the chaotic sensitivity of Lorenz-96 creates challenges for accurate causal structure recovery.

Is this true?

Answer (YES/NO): NO